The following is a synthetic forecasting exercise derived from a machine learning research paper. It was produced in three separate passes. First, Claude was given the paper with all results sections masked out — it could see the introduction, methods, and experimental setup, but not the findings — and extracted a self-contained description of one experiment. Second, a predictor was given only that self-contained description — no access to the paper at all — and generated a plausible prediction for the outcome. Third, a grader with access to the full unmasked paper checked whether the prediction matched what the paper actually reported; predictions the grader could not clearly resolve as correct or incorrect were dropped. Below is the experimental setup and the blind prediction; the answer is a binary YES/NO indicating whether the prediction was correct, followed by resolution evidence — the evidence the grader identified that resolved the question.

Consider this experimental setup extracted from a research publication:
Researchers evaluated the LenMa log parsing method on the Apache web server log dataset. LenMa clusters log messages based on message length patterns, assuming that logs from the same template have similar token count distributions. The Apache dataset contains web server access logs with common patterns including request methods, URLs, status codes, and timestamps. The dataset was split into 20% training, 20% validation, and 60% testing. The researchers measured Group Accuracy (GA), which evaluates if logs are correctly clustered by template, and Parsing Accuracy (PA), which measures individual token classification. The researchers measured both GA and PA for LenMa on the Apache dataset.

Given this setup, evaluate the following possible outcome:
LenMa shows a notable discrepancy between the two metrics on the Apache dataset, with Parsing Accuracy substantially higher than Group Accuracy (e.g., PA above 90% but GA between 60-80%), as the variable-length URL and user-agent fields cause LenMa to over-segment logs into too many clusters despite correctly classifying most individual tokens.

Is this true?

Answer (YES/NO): NO